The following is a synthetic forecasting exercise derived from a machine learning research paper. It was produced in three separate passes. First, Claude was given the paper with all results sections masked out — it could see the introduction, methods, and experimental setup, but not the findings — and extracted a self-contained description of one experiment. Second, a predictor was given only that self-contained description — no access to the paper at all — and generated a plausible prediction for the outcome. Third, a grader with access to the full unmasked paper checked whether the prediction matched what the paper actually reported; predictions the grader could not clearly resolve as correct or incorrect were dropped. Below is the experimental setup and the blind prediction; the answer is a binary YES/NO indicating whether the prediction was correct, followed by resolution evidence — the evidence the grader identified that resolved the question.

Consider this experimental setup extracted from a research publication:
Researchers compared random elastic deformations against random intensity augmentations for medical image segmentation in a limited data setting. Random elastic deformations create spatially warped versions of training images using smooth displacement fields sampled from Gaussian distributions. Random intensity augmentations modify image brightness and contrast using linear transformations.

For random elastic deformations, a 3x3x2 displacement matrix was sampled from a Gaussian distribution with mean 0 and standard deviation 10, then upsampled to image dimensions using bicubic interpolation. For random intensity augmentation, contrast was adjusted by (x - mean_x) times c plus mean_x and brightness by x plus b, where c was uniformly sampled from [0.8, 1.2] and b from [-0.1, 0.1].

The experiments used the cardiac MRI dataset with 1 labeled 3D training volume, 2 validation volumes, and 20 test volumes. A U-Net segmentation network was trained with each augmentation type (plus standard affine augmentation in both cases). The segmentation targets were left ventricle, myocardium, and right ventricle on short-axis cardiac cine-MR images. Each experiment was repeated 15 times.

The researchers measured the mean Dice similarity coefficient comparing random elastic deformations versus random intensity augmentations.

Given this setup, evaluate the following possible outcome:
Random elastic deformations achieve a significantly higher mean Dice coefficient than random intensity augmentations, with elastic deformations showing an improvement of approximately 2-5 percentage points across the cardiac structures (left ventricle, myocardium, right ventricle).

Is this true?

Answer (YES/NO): NO